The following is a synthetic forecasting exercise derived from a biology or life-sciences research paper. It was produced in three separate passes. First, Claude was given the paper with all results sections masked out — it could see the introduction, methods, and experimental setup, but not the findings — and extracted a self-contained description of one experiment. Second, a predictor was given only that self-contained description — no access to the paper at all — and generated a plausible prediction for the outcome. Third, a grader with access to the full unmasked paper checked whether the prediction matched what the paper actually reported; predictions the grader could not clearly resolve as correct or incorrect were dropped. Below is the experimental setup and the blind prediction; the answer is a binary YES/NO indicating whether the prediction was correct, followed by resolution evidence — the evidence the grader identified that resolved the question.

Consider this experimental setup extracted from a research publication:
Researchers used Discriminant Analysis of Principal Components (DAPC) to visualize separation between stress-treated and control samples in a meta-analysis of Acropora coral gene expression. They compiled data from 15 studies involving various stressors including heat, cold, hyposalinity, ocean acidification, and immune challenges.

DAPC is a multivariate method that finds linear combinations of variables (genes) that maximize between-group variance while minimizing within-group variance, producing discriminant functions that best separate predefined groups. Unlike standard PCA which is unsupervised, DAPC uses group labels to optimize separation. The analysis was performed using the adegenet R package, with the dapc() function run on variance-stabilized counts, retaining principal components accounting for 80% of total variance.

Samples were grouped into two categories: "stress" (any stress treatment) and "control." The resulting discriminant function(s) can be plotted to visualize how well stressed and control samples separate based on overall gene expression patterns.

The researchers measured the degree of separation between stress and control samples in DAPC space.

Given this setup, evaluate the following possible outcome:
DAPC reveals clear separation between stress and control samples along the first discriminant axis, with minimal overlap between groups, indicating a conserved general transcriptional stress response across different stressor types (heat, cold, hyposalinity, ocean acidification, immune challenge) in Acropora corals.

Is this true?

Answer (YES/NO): NO